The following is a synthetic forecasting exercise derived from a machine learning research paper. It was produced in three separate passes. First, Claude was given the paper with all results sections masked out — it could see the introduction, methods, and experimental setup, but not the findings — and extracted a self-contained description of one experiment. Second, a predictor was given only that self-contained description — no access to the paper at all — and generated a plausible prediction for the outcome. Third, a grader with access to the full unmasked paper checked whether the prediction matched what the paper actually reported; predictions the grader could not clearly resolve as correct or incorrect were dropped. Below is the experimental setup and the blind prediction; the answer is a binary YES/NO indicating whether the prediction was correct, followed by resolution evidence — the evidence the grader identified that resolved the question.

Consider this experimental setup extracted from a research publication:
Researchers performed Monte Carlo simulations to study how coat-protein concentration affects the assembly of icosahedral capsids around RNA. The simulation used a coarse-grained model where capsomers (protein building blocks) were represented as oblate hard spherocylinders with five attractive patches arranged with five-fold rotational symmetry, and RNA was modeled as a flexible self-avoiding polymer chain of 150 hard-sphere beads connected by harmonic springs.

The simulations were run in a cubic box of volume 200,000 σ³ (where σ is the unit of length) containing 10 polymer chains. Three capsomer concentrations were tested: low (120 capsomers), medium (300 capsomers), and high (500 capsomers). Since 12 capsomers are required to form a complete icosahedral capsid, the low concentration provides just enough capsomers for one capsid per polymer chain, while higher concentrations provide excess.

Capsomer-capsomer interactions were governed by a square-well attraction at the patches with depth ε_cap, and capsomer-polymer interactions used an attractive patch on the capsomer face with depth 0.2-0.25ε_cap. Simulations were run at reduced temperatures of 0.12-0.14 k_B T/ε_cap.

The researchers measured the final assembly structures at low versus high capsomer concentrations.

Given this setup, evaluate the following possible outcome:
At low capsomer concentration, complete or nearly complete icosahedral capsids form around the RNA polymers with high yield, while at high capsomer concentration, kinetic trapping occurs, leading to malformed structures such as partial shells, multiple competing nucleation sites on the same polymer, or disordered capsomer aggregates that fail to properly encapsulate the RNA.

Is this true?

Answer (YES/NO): NO